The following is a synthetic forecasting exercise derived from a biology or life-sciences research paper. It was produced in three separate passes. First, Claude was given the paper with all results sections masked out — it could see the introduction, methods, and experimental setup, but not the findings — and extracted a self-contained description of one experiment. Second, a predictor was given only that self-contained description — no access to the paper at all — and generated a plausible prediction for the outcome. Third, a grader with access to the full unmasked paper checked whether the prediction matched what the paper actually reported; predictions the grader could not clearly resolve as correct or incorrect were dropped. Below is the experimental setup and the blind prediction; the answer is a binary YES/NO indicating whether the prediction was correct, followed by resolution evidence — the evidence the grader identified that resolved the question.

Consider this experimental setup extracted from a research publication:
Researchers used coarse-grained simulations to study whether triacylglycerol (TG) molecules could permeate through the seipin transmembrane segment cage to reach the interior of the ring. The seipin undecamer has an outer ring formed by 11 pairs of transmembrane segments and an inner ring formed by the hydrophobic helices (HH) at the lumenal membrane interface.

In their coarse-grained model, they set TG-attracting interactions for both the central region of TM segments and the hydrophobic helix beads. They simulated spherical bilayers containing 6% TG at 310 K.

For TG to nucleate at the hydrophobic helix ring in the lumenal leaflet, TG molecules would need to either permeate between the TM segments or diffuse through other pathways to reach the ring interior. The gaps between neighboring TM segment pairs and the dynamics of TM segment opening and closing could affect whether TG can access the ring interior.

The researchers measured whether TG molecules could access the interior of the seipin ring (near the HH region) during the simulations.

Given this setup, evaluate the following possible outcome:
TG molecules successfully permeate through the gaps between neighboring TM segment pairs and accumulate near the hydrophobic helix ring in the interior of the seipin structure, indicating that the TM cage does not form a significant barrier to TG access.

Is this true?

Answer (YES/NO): YES